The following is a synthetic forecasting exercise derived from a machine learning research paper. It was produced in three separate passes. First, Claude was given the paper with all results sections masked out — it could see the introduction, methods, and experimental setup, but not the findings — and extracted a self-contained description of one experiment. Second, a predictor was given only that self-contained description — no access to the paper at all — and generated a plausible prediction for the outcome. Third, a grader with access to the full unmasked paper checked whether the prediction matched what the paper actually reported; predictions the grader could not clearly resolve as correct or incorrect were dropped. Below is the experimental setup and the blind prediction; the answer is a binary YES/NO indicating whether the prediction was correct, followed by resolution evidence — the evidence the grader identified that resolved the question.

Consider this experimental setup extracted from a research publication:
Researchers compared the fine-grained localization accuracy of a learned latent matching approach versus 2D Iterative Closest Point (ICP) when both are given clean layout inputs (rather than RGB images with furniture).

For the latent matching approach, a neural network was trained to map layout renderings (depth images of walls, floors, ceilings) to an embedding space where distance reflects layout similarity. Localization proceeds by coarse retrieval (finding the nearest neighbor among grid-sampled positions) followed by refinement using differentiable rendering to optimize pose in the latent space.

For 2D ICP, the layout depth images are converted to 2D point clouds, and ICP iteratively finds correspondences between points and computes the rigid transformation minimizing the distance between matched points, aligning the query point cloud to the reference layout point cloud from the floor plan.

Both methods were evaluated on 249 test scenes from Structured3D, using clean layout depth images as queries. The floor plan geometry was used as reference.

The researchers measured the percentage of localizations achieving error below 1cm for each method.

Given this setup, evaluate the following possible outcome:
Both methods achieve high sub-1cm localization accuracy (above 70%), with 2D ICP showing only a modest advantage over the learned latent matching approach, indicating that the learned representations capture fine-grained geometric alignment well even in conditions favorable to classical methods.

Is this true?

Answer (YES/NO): NO